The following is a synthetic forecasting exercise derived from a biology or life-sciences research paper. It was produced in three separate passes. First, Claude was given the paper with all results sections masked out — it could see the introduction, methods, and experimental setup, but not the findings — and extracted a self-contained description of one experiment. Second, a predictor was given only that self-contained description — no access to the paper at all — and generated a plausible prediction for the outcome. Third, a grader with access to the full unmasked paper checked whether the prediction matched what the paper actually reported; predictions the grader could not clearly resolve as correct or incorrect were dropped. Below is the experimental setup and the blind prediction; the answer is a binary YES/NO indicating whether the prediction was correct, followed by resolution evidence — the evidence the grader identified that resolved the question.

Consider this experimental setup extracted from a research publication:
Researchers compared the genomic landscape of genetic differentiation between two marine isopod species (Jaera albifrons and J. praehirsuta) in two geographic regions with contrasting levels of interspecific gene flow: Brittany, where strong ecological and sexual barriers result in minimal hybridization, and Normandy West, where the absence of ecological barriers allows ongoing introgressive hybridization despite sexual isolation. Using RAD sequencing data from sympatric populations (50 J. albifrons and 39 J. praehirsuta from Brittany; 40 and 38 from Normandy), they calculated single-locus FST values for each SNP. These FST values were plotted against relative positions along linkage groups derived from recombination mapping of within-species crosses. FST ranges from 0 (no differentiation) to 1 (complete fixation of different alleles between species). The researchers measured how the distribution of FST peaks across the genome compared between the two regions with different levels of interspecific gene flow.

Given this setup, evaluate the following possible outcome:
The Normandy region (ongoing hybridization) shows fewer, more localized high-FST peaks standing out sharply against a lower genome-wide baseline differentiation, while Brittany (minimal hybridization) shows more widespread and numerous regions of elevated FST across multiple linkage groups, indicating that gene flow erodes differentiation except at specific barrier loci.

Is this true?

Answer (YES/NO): YES